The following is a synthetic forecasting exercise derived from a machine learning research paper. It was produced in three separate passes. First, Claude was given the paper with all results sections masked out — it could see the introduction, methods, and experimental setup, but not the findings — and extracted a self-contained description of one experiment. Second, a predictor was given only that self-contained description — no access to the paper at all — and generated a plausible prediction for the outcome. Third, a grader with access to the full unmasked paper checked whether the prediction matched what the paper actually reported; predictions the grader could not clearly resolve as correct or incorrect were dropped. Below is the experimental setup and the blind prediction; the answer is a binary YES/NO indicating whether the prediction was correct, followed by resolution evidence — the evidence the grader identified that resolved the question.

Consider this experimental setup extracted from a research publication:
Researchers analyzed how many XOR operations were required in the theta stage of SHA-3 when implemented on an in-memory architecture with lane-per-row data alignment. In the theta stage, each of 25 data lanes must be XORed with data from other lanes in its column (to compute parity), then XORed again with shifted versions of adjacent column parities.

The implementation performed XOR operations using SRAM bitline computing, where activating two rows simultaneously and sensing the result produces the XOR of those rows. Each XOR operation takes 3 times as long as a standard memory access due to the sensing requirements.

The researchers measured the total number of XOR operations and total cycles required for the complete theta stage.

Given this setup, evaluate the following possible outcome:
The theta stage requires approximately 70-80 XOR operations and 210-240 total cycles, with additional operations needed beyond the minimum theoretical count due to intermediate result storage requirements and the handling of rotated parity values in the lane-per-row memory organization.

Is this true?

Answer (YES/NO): NO